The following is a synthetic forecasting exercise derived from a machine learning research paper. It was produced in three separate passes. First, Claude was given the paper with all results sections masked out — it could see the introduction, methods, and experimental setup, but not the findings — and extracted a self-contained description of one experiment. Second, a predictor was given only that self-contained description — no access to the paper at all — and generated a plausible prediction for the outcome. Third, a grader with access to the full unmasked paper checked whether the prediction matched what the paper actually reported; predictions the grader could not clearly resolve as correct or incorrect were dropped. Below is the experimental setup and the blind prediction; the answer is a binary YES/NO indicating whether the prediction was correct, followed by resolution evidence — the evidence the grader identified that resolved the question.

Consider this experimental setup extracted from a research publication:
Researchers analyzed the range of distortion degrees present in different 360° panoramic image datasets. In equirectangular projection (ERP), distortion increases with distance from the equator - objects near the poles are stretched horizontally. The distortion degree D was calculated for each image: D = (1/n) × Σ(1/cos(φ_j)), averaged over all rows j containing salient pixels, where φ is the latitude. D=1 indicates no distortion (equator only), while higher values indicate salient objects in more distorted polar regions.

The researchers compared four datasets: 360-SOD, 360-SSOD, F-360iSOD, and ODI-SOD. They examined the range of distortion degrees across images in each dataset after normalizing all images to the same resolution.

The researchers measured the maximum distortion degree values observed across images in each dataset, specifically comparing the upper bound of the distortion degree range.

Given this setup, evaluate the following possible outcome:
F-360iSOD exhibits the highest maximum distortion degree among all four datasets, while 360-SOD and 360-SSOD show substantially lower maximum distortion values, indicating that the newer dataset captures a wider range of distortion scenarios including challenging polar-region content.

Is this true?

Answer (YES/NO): NO